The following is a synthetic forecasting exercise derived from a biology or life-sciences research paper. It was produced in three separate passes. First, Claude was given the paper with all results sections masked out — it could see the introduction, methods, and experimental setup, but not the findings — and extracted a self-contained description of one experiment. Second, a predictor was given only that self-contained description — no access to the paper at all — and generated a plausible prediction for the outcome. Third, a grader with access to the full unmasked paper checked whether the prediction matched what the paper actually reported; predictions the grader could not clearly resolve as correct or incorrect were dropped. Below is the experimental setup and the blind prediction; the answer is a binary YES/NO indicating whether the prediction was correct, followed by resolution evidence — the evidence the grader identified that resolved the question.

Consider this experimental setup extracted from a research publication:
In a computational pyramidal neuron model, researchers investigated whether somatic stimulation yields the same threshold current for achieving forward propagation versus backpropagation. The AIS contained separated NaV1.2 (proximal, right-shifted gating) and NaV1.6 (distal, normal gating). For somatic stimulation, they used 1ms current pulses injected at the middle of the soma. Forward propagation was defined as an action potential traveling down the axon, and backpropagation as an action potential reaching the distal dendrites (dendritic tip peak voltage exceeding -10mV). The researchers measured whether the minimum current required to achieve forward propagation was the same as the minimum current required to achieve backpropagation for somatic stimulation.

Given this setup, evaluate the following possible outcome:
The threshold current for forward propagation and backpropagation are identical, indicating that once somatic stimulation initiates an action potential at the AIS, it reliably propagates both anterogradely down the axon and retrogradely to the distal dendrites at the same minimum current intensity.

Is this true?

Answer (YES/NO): YES